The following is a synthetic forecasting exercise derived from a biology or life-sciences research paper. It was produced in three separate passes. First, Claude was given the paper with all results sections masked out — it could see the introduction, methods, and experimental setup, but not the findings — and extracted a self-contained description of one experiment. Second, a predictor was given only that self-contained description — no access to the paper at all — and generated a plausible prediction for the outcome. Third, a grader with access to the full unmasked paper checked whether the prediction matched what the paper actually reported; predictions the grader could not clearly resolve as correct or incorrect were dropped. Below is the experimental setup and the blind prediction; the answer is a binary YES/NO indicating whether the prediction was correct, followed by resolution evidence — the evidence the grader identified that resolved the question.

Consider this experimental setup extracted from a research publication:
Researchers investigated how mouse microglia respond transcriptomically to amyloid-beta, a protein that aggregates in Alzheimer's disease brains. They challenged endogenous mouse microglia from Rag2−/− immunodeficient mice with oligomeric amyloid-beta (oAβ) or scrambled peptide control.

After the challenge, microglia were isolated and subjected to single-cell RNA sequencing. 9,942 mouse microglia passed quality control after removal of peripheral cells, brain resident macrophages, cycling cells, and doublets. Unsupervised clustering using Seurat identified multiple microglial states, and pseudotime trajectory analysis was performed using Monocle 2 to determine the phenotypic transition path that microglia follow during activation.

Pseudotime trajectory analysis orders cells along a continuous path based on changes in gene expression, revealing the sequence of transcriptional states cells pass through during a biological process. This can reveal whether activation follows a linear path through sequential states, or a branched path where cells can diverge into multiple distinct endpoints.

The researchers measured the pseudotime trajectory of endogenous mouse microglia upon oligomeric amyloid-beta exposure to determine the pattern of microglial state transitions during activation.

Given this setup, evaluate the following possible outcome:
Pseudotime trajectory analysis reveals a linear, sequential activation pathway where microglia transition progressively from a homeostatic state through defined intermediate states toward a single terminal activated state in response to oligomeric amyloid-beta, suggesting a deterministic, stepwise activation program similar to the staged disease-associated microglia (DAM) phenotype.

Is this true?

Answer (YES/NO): YES